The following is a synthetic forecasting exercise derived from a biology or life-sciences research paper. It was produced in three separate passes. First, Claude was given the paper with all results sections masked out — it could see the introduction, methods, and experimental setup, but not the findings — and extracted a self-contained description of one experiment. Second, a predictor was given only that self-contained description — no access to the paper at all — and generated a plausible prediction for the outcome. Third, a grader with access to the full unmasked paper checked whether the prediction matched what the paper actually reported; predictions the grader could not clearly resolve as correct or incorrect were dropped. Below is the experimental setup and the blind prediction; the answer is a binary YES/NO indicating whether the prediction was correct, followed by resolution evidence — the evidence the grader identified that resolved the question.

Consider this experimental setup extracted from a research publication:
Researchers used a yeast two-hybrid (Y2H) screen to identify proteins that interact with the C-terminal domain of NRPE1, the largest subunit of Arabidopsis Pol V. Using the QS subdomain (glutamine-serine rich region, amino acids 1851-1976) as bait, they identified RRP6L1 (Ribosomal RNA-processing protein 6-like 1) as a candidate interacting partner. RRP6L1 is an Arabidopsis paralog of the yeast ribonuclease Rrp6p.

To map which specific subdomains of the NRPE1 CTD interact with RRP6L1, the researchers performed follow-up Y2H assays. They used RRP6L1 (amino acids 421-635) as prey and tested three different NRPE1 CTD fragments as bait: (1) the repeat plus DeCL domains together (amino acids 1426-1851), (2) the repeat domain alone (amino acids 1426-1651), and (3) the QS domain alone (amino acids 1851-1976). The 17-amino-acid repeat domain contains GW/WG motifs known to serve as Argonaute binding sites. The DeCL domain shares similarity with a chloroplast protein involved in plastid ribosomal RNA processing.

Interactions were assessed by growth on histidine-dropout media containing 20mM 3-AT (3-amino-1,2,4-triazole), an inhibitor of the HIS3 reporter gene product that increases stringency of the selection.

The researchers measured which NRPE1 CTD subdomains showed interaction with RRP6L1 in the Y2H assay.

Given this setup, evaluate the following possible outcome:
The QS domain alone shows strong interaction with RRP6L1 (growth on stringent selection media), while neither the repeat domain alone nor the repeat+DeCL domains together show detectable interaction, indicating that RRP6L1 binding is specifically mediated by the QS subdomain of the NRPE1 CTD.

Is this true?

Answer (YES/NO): NO